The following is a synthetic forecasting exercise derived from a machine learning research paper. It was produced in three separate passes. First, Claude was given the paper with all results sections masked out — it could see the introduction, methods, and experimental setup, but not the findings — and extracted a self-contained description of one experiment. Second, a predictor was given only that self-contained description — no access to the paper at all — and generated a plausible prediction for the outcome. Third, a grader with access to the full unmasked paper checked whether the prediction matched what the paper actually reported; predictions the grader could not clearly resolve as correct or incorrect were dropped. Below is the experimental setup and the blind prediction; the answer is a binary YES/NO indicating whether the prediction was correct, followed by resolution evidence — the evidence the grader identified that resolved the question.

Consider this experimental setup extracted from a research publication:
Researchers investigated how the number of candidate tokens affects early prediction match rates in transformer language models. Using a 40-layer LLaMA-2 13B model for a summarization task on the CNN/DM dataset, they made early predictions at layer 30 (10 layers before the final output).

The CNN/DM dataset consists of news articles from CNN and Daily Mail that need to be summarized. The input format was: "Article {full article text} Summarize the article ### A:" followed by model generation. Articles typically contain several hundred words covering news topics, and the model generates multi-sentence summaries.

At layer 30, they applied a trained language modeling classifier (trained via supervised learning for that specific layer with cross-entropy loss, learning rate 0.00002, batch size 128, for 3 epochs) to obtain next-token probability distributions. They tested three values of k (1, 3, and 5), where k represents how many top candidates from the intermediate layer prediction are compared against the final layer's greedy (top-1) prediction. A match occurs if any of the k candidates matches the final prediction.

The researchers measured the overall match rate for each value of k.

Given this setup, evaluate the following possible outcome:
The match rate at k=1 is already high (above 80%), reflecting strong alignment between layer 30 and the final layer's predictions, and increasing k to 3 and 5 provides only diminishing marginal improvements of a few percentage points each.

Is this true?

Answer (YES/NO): NO